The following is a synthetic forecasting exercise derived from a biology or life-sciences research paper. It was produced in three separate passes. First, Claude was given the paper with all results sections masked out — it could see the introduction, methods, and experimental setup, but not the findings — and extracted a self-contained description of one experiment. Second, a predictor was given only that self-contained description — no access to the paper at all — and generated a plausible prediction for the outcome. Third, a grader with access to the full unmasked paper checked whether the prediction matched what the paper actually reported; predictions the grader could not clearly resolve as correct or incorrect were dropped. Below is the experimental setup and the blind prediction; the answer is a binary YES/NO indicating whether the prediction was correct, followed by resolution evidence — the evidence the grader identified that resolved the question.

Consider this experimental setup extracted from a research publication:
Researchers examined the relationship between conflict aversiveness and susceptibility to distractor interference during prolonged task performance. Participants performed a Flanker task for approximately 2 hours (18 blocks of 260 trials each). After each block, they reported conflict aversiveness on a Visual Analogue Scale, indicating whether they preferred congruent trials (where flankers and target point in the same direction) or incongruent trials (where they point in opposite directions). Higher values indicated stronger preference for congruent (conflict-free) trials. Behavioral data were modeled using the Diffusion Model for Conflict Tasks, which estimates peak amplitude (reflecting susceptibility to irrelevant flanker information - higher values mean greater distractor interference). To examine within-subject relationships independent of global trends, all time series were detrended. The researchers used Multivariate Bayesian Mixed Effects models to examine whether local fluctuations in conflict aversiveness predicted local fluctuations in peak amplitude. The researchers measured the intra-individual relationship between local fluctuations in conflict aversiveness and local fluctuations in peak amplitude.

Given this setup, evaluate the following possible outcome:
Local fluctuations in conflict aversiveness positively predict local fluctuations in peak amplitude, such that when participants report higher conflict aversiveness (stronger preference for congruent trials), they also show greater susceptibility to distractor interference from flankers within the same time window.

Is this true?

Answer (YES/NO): YES